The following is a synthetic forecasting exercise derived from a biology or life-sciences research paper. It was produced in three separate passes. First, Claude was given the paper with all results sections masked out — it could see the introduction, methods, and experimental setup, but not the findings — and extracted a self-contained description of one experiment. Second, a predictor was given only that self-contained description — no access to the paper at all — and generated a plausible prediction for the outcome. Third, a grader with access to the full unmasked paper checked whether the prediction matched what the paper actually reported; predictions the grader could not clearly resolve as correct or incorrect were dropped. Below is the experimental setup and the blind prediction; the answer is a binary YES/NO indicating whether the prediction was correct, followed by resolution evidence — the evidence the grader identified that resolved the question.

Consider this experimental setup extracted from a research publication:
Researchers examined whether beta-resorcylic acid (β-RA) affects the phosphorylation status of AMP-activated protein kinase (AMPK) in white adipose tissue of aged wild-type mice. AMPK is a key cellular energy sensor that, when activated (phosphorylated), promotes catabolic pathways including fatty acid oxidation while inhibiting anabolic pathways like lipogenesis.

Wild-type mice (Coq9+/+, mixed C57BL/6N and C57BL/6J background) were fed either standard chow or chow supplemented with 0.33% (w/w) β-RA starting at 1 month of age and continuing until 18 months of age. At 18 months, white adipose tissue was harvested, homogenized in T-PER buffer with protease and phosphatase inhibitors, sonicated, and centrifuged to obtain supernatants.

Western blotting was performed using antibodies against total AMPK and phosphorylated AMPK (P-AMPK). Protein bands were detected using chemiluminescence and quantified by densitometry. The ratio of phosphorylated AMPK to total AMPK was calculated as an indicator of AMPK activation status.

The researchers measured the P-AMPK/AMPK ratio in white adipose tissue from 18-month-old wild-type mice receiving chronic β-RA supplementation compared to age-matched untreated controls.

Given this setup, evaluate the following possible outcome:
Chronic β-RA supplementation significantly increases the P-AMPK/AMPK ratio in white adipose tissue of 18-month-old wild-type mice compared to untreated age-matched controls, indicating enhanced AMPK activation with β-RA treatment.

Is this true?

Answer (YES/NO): NO